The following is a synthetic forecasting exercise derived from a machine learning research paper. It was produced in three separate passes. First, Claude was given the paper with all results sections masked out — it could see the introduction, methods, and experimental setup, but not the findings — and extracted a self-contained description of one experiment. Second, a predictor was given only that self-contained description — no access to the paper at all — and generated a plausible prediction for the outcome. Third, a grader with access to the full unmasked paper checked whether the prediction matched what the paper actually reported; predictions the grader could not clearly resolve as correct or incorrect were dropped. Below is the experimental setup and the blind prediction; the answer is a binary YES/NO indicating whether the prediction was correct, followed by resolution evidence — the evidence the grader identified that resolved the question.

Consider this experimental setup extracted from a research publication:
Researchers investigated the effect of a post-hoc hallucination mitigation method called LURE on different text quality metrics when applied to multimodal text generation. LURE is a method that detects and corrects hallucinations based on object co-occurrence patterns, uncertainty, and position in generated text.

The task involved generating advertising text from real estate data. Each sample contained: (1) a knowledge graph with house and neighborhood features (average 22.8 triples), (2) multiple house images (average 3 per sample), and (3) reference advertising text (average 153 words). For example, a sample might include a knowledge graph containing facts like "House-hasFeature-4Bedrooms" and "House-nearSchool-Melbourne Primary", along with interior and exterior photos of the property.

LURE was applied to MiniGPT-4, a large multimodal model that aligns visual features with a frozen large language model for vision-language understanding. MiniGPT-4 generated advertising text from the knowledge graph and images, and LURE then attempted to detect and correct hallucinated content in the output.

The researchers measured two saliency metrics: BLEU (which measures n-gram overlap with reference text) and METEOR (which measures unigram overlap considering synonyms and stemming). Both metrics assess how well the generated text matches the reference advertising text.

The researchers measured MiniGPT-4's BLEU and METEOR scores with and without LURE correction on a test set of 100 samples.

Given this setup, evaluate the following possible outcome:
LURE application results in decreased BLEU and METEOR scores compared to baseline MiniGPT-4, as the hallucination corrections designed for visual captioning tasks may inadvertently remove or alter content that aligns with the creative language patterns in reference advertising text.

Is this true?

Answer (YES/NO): NO